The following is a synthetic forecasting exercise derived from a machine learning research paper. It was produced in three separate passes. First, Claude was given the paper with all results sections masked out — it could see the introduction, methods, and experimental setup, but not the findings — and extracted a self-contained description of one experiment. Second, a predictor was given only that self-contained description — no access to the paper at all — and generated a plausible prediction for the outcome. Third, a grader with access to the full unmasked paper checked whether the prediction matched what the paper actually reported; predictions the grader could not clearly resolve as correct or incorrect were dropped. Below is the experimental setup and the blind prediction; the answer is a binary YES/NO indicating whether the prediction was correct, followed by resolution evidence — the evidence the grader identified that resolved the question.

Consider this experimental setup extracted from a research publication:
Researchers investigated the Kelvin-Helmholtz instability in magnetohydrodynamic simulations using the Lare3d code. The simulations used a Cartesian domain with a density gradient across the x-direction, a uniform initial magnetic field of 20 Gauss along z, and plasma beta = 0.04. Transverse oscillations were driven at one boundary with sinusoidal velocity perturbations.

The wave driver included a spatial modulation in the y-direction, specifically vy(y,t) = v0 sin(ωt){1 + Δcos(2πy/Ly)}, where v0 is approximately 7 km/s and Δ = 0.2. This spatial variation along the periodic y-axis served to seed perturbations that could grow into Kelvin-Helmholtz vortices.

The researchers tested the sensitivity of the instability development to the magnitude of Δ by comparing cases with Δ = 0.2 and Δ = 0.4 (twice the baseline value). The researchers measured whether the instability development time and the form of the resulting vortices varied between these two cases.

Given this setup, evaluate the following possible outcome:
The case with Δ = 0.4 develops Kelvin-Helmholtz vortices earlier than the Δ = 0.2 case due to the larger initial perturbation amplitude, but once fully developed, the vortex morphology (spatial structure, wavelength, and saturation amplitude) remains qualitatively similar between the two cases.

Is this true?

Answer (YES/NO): NO